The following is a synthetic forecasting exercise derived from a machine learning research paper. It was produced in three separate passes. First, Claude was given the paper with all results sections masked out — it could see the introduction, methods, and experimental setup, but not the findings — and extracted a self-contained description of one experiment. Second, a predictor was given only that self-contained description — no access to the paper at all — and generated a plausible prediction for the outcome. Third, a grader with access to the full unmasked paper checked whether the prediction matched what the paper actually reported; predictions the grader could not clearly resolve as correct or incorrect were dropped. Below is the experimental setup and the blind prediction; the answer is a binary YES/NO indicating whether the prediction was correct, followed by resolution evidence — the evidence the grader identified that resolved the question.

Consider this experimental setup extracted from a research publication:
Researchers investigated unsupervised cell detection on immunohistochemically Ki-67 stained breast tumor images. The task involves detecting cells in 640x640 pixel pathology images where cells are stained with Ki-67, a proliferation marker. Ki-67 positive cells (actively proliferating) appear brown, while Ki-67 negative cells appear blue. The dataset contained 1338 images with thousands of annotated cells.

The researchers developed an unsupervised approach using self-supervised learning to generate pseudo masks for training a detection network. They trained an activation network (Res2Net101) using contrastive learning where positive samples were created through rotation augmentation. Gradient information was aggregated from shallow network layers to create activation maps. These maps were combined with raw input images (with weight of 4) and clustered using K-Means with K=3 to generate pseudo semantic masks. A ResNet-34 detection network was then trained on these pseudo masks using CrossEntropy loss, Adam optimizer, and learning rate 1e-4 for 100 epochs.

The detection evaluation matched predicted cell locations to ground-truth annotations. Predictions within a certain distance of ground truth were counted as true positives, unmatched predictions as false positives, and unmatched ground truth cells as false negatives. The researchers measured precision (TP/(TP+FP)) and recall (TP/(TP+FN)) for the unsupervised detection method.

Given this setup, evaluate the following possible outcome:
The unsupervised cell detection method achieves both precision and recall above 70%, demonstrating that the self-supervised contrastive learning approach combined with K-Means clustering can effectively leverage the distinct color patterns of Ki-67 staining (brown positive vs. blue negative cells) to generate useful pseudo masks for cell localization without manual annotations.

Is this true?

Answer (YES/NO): YES